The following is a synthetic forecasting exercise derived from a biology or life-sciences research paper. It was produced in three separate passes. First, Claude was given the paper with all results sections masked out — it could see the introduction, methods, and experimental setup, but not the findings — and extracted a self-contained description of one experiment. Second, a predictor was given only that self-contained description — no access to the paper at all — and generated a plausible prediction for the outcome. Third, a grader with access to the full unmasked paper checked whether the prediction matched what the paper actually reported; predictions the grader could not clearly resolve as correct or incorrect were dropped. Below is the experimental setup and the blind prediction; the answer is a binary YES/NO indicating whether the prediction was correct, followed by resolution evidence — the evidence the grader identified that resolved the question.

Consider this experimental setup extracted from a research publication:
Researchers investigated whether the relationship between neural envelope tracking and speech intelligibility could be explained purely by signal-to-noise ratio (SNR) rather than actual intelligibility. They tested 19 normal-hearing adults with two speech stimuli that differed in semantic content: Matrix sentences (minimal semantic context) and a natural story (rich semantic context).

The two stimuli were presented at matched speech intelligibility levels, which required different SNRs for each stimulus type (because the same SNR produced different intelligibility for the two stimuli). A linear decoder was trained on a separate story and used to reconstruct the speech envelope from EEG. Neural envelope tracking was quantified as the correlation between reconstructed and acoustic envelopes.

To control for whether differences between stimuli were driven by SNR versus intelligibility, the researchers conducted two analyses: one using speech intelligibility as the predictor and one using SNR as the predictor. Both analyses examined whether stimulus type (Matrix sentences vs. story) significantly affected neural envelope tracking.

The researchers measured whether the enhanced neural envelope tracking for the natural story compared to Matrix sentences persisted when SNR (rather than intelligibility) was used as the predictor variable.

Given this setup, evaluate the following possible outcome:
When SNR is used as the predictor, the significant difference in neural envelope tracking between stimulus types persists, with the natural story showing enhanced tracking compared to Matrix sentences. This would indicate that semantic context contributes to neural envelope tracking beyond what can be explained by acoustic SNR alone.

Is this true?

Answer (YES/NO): YES